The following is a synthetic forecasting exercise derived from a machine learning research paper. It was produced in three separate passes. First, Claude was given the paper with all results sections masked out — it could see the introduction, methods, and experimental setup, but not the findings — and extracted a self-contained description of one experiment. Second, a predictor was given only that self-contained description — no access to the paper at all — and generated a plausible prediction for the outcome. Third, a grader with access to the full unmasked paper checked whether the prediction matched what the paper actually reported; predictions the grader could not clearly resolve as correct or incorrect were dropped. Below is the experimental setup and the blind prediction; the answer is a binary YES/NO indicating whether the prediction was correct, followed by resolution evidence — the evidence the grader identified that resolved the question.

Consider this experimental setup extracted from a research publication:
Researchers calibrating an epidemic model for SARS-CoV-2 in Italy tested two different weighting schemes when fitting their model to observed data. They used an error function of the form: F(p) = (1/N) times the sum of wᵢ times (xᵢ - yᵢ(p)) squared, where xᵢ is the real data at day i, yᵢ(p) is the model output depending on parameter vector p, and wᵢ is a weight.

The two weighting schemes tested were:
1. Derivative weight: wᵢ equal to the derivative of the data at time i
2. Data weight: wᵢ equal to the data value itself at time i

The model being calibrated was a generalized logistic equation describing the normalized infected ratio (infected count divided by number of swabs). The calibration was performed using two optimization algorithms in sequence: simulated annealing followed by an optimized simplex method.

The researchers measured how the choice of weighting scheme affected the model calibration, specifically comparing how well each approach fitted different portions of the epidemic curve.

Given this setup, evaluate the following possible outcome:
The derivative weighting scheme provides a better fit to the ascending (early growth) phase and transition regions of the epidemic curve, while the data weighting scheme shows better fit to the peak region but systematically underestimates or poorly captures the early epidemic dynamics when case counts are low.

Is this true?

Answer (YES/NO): NO